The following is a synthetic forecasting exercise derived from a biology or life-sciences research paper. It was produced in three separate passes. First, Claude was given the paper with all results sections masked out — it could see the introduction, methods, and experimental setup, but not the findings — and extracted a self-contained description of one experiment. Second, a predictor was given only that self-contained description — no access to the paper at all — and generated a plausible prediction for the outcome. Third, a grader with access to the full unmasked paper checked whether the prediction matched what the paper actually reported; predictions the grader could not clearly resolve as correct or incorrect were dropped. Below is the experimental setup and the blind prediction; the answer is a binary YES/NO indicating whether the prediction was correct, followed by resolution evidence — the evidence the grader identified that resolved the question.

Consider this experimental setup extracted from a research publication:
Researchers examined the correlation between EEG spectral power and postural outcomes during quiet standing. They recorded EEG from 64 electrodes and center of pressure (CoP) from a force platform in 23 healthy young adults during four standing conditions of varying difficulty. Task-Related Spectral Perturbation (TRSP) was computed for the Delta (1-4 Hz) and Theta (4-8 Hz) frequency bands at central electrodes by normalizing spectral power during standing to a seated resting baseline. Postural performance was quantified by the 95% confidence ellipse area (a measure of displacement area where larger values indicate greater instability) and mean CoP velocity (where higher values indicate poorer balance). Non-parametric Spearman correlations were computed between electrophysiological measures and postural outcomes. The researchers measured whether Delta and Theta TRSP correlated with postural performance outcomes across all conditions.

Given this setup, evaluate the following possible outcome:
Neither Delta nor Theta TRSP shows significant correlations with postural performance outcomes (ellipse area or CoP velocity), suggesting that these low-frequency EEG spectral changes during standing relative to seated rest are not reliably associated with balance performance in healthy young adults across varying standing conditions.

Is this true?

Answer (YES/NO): YES